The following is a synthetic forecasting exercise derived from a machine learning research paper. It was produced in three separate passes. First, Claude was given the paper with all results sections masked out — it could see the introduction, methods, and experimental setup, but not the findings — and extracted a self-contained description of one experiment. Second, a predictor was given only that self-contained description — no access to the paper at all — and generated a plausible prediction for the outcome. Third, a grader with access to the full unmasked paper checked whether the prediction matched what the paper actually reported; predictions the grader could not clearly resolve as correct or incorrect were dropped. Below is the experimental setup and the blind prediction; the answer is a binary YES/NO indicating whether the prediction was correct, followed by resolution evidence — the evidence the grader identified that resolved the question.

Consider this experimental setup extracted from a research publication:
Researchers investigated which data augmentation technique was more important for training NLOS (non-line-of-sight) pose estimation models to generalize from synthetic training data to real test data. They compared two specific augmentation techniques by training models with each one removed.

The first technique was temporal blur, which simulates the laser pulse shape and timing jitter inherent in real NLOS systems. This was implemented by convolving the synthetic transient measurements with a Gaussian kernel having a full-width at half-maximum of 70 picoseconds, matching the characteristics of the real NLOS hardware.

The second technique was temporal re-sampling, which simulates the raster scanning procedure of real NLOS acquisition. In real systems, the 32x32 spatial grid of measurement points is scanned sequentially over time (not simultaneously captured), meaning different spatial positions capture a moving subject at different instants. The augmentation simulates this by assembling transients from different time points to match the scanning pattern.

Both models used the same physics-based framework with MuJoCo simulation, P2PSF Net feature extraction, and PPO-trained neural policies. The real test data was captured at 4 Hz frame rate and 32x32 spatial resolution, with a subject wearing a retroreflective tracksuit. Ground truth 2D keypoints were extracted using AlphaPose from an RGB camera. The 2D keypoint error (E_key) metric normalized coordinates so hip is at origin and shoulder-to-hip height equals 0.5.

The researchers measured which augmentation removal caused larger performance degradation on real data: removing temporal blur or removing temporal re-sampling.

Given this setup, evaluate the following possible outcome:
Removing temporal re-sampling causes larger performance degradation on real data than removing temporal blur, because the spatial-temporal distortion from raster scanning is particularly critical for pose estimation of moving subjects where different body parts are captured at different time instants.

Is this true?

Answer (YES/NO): YES